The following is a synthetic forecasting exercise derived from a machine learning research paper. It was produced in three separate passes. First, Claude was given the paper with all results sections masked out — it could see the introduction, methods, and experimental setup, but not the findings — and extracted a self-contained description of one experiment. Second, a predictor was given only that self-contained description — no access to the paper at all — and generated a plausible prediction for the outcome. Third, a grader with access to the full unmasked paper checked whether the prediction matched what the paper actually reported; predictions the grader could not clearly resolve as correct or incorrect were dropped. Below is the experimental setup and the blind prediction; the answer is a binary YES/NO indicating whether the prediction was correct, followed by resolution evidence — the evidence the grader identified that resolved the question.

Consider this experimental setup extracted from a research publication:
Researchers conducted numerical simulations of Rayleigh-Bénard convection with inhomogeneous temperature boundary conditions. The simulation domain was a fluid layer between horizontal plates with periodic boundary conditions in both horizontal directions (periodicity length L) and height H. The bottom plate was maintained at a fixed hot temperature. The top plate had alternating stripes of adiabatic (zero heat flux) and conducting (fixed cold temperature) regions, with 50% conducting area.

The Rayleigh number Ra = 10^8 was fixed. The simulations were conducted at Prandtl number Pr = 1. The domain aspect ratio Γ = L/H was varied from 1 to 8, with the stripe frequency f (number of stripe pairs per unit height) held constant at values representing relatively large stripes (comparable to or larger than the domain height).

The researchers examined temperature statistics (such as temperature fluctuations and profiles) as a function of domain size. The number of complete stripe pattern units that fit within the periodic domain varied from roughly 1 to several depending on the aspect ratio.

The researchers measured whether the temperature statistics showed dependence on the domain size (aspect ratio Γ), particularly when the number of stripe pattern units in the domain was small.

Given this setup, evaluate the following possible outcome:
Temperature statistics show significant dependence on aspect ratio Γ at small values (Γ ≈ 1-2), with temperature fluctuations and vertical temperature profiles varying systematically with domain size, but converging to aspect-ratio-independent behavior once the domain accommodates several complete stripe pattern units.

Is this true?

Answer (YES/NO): YES